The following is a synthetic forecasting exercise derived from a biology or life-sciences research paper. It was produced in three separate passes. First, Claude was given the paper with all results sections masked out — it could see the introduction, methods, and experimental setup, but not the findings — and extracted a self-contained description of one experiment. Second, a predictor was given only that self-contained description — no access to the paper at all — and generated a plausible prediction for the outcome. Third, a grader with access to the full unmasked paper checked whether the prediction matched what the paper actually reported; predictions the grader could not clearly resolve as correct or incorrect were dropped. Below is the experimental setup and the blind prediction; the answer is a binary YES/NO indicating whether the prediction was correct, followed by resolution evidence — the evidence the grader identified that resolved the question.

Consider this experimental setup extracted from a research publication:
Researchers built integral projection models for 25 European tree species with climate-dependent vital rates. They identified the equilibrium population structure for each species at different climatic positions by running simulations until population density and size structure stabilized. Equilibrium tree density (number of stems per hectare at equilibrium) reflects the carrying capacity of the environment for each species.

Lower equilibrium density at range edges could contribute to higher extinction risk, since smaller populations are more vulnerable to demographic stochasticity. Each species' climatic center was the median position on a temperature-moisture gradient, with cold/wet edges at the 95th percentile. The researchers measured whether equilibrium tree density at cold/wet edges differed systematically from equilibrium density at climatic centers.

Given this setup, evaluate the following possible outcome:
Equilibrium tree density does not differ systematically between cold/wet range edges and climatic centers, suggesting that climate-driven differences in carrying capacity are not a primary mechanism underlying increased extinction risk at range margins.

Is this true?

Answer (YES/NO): YES